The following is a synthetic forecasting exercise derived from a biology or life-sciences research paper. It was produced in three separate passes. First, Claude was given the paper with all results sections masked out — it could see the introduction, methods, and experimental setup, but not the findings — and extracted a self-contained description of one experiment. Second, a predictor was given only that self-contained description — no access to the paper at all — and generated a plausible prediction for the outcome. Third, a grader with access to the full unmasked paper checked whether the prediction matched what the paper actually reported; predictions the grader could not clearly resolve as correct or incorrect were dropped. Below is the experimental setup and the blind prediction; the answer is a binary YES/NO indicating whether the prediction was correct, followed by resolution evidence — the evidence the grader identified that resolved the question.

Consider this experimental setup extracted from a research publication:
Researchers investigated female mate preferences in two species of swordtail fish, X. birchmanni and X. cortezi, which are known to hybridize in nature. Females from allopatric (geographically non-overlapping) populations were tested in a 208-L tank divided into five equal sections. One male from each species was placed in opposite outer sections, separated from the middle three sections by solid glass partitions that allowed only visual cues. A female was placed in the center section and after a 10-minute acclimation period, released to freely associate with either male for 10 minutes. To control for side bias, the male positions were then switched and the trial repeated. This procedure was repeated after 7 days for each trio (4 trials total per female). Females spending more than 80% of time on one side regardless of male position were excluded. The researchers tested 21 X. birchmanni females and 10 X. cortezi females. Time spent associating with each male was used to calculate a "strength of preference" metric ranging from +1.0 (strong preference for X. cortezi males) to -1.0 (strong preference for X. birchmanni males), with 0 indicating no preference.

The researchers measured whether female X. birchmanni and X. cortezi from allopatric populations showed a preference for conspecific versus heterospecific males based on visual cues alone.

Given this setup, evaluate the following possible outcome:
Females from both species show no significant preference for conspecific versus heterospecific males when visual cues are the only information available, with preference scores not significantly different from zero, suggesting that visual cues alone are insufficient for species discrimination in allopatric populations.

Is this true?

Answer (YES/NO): NO